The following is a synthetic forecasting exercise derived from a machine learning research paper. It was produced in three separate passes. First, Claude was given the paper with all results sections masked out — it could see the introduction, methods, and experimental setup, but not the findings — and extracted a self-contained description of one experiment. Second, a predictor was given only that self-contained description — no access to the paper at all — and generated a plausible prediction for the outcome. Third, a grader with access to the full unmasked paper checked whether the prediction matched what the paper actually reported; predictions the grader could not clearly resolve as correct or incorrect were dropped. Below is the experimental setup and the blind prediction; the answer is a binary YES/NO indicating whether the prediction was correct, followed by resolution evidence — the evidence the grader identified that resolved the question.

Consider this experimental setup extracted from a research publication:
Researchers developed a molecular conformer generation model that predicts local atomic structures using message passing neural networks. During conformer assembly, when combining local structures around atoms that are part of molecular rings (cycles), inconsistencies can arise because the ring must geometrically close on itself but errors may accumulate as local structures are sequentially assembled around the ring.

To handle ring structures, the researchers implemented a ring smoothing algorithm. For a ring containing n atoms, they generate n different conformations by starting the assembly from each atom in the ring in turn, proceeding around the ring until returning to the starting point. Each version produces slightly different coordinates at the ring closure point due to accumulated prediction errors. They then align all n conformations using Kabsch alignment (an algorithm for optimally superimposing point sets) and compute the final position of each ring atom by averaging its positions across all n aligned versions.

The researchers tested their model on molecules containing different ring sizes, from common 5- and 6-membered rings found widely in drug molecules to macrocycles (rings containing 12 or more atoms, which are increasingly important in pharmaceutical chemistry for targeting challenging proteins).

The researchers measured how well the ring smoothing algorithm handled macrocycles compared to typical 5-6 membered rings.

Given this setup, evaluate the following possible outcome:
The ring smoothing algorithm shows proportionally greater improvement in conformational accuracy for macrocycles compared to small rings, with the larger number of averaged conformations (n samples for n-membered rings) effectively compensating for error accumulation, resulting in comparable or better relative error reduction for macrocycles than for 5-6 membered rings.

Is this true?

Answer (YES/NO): NO